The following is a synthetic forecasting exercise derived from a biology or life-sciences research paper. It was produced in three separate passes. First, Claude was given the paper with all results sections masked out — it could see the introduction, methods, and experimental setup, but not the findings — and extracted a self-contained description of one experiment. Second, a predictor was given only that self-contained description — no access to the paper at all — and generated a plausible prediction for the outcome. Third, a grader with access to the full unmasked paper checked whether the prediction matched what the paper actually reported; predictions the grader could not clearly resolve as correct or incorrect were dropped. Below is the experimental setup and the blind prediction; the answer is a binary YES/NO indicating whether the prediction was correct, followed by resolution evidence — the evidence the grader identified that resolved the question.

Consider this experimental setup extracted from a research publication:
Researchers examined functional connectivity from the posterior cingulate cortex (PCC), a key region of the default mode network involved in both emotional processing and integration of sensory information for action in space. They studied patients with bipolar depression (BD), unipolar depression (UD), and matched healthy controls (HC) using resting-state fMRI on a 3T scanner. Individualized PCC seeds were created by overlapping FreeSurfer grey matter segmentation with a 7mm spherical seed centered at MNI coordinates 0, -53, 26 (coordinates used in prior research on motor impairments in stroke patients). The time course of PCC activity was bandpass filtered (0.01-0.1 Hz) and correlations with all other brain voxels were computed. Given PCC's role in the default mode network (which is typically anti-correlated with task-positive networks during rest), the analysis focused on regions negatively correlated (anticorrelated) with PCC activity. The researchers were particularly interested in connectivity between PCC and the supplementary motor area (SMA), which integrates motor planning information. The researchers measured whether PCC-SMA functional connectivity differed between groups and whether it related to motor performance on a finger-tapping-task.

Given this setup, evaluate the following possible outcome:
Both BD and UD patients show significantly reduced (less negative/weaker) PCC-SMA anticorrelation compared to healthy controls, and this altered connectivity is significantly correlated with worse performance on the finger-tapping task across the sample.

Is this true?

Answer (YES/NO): NO